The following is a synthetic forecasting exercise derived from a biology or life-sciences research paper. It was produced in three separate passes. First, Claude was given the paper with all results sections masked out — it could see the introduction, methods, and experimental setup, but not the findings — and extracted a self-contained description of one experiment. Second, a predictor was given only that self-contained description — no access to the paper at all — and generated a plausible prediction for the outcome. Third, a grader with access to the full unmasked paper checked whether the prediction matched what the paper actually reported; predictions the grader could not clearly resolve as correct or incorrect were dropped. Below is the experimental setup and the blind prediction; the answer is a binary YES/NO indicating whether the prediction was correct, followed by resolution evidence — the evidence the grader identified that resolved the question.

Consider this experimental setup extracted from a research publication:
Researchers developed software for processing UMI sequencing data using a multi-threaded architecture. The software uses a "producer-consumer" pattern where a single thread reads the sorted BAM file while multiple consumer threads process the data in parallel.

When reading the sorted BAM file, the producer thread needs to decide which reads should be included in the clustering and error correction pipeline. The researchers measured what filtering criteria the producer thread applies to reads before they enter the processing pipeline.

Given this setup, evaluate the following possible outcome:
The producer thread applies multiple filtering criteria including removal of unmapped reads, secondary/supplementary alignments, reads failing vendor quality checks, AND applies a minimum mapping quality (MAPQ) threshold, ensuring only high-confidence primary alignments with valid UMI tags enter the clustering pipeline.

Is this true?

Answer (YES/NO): NO